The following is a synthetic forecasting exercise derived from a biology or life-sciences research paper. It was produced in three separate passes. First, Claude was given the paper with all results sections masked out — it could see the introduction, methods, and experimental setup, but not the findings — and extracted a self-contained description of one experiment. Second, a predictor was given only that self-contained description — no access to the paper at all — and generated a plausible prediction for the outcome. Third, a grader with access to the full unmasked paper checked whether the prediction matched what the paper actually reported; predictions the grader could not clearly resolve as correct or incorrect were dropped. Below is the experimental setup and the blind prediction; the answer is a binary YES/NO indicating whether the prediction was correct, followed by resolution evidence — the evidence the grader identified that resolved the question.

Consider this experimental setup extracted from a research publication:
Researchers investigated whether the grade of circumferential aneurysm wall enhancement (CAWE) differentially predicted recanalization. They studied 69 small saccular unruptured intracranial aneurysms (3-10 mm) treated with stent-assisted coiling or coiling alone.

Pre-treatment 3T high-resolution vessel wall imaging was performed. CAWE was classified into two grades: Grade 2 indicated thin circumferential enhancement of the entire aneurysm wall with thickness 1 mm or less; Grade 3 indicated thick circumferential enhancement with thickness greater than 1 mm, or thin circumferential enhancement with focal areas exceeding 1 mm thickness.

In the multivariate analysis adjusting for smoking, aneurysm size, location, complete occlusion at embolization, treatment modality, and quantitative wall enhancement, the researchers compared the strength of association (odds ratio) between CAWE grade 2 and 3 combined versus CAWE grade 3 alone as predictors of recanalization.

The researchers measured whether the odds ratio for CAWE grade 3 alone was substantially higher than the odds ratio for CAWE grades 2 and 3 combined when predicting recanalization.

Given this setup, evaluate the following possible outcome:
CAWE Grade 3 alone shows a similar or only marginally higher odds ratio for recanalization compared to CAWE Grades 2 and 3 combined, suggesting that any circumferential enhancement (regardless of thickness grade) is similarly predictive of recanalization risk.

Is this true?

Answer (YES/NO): NO